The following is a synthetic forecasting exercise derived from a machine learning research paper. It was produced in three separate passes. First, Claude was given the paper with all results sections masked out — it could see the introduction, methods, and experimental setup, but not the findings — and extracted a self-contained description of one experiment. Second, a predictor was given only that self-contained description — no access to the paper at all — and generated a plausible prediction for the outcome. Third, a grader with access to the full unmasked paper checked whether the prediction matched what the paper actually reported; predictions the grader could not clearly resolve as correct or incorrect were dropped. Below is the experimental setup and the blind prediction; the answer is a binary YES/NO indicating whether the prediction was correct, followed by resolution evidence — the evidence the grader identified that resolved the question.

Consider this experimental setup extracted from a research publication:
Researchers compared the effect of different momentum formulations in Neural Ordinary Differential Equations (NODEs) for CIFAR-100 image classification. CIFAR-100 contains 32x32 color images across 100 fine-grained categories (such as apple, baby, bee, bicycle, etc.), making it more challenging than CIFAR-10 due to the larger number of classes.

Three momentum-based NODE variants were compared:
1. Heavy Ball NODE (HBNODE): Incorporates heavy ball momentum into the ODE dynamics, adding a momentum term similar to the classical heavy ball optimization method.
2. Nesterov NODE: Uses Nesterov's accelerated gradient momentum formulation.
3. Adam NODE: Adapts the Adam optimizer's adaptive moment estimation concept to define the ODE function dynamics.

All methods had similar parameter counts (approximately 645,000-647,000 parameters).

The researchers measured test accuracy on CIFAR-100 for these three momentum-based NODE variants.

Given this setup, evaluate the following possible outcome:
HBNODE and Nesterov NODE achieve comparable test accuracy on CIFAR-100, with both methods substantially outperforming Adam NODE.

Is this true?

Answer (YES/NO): NO